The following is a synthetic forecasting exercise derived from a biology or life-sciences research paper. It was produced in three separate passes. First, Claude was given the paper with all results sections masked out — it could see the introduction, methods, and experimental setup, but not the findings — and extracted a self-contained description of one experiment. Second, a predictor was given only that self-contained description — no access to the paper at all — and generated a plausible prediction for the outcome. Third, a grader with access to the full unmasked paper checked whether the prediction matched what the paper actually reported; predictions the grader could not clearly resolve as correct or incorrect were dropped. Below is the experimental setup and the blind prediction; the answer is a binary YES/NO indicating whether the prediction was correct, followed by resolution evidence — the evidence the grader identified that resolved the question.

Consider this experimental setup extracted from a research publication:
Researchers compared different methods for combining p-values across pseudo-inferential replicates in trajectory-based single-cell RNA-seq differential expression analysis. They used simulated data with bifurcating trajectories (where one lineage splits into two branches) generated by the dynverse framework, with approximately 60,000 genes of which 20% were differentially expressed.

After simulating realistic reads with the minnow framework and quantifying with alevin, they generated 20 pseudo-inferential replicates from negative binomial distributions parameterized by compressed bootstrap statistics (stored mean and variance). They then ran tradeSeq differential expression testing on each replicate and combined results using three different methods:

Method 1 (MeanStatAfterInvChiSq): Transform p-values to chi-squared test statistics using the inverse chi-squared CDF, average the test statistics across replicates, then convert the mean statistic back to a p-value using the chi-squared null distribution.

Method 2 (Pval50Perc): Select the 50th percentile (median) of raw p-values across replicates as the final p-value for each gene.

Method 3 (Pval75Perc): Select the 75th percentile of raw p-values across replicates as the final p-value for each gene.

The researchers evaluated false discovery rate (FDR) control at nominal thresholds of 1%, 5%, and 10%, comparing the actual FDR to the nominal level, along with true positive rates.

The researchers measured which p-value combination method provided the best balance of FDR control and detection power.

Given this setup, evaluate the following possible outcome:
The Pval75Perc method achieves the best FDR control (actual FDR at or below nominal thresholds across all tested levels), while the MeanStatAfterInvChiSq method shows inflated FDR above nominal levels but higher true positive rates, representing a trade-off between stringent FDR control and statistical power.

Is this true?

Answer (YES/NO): NO